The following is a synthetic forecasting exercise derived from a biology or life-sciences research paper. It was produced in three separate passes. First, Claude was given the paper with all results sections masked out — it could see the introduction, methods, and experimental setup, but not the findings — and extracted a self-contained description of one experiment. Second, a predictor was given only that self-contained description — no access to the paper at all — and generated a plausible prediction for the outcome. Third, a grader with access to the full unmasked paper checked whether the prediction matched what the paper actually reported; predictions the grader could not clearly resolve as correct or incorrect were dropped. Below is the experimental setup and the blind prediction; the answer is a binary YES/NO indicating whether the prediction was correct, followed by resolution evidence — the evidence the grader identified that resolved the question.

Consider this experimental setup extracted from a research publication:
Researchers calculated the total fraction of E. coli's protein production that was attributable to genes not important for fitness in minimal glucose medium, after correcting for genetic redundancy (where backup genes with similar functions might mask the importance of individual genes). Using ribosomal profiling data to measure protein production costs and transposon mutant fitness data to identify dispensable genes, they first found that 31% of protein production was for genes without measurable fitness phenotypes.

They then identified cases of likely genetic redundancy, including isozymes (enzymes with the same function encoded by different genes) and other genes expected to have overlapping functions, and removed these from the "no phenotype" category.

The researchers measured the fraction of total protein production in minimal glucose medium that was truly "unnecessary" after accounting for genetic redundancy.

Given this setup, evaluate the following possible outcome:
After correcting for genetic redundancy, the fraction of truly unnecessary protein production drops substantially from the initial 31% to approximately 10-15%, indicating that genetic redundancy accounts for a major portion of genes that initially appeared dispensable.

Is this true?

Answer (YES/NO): NO